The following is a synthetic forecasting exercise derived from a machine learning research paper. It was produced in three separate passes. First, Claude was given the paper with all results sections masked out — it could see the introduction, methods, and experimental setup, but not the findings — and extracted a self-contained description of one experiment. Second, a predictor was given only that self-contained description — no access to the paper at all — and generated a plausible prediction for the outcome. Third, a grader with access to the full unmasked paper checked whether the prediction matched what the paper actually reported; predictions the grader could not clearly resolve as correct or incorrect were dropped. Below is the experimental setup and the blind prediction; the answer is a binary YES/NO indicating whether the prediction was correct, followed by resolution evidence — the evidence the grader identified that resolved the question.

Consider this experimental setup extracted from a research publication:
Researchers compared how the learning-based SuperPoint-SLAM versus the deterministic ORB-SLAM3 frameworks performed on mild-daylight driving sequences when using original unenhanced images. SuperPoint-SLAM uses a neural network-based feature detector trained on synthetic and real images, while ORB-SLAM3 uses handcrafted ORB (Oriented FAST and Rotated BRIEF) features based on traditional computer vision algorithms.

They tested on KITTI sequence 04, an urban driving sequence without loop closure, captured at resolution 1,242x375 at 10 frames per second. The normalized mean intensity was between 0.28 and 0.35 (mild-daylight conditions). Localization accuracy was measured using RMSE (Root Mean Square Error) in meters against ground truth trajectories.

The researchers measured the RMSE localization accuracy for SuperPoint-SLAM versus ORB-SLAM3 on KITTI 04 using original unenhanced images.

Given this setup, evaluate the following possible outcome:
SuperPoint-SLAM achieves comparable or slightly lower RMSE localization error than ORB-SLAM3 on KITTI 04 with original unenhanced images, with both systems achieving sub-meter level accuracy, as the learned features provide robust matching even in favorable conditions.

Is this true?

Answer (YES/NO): NO